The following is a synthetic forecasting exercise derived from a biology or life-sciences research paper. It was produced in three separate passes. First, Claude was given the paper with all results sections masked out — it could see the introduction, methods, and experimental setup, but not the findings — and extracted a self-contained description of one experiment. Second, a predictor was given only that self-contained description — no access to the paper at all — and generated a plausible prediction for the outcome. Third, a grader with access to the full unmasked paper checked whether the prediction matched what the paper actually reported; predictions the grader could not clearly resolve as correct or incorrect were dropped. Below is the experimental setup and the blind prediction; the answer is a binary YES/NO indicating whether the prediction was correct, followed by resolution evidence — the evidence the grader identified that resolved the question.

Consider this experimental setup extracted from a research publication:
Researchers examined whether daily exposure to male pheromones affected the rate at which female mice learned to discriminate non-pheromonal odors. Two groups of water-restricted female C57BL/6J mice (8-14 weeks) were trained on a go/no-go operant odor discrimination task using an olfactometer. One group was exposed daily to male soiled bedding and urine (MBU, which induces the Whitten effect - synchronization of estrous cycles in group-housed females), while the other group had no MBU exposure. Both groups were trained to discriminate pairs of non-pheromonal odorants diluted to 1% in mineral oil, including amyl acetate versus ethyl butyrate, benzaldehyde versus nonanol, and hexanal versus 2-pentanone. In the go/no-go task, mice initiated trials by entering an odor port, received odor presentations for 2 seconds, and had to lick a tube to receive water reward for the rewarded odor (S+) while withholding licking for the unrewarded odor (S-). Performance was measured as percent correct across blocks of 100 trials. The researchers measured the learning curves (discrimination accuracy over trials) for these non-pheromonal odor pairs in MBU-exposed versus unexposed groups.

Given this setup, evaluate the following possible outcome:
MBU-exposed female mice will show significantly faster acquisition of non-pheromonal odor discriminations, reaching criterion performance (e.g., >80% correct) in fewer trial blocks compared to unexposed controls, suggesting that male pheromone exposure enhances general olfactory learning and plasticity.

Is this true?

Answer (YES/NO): NO